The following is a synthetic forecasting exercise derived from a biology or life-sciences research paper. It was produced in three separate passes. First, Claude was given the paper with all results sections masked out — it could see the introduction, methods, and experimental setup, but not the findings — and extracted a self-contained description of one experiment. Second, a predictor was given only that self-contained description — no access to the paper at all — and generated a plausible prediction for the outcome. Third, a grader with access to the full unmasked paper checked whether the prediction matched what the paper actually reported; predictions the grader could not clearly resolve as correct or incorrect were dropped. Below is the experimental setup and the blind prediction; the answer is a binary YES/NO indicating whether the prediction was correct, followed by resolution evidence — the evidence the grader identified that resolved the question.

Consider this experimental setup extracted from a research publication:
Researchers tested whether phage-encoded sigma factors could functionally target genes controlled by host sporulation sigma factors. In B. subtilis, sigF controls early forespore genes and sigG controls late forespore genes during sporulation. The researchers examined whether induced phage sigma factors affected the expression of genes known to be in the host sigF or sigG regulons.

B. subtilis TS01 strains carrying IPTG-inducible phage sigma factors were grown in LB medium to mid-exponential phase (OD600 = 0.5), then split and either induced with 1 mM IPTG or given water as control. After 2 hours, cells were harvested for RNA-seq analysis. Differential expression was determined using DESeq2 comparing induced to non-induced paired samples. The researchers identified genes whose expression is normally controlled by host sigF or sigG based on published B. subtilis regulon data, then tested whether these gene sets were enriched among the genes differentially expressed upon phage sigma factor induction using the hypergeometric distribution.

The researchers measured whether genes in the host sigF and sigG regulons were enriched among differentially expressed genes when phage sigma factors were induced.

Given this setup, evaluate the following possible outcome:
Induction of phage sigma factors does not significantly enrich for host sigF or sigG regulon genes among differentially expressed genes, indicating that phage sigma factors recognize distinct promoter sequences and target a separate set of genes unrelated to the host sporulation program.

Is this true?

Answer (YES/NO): NO